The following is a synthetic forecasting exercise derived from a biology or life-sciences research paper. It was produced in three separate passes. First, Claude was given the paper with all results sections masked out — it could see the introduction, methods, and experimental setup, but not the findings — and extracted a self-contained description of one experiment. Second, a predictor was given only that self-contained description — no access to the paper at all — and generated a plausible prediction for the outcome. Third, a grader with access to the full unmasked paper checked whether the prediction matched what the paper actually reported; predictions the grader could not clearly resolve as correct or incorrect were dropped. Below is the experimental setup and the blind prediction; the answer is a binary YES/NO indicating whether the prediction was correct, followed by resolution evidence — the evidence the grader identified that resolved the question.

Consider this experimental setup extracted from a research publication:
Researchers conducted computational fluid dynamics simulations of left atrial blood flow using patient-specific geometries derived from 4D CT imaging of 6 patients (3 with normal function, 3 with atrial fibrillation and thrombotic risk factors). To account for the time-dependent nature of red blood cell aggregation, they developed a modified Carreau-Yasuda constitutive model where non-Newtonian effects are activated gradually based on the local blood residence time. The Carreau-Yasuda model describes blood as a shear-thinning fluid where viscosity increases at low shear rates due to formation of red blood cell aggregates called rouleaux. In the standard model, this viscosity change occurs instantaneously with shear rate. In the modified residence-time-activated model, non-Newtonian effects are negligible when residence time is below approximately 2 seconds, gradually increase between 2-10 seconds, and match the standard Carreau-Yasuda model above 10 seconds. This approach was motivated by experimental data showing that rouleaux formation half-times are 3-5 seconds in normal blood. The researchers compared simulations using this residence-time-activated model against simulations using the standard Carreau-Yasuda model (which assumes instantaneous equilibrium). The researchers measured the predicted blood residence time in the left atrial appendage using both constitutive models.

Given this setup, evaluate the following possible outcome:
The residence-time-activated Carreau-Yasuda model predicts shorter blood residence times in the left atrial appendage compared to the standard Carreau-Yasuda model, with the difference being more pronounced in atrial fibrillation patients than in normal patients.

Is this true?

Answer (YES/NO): NO